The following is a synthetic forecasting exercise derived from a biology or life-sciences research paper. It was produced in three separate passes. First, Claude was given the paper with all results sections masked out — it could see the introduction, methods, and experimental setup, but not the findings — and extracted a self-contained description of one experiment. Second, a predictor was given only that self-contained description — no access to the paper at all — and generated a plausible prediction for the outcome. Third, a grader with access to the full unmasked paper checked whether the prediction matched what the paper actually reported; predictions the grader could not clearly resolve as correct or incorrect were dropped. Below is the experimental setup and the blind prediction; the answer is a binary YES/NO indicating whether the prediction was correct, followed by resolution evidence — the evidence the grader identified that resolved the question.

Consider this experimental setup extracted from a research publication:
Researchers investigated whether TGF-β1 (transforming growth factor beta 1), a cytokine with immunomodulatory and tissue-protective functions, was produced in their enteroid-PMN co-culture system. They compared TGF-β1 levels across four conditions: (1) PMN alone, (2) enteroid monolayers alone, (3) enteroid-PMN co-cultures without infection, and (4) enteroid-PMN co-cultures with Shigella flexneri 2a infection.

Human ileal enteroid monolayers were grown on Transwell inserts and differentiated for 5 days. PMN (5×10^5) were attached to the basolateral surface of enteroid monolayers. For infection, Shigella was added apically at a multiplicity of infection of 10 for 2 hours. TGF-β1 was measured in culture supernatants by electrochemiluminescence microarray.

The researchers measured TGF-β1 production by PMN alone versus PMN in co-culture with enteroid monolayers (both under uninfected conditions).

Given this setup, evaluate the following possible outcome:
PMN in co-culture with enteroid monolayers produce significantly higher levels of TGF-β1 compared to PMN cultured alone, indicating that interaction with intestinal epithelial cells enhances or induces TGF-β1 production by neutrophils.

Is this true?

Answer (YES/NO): NO